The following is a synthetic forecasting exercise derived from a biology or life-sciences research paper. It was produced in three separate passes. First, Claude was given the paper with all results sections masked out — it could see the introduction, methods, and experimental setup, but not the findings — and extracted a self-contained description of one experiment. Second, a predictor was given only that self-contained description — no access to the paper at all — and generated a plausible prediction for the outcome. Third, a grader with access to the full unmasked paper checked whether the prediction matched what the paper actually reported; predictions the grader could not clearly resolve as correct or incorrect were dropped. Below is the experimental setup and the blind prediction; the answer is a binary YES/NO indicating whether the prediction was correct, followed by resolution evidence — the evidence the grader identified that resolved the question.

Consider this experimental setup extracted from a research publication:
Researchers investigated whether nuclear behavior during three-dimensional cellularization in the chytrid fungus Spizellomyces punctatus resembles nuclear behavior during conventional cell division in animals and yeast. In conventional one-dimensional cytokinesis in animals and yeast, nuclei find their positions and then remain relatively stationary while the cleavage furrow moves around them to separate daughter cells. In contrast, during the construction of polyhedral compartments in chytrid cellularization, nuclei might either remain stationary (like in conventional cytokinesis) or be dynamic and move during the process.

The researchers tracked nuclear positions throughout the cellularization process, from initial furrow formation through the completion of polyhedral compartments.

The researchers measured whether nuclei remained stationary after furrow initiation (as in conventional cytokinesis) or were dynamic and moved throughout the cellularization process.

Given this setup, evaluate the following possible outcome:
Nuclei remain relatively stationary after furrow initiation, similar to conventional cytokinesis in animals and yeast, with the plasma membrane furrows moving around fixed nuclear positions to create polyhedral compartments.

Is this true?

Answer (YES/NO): NO